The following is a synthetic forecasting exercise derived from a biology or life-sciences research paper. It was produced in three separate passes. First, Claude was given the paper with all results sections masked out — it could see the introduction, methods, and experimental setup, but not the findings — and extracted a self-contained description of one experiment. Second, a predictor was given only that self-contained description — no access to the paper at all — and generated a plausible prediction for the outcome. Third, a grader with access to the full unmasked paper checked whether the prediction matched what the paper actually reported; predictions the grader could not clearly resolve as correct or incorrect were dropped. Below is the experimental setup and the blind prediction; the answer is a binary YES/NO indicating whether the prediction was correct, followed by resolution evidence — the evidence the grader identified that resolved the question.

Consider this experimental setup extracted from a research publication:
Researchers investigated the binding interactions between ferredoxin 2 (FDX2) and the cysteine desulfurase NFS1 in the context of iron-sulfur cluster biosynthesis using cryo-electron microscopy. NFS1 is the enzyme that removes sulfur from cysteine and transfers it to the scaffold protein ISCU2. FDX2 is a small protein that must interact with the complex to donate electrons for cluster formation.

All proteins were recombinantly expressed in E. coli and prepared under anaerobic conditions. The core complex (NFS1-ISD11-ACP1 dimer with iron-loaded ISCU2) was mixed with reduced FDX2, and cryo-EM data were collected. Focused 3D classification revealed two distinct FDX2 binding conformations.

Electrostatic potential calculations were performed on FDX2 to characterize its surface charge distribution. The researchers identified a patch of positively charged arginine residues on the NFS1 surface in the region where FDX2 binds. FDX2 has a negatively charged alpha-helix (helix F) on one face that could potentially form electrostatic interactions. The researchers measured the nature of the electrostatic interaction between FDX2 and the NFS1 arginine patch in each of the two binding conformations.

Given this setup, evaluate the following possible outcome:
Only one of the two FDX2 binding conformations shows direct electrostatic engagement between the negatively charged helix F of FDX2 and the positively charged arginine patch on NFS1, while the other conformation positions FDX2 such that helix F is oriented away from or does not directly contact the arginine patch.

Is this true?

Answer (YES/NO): NO